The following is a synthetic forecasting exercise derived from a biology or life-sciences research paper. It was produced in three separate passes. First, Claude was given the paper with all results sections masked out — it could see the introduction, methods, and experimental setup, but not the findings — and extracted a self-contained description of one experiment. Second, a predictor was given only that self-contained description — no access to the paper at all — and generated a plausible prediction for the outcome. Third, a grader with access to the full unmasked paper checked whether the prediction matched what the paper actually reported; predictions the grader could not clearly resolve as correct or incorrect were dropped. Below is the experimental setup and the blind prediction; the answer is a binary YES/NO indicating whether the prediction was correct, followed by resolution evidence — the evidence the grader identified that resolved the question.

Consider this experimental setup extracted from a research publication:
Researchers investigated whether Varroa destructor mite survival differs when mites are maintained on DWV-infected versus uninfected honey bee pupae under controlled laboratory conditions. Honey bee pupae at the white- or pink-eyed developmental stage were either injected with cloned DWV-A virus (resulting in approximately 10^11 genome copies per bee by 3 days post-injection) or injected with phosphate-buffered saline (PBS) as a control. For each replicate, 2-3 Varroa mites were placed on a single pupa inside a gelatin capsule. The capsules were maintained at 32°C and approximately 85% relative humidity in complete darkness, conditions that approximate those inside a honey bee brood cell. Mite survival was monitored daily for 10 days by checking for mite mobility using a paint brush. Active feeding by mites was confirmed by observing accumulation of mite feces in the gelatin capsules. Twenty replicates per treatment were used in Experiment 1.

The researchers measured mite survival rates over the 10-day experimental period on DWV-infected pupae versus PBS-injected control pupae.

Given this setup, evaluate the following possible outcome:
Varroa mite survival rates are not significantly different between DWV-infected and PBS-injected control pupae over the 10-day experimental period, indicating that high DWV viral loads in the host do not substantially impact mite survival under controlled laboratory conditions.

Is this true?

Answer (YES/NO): YES